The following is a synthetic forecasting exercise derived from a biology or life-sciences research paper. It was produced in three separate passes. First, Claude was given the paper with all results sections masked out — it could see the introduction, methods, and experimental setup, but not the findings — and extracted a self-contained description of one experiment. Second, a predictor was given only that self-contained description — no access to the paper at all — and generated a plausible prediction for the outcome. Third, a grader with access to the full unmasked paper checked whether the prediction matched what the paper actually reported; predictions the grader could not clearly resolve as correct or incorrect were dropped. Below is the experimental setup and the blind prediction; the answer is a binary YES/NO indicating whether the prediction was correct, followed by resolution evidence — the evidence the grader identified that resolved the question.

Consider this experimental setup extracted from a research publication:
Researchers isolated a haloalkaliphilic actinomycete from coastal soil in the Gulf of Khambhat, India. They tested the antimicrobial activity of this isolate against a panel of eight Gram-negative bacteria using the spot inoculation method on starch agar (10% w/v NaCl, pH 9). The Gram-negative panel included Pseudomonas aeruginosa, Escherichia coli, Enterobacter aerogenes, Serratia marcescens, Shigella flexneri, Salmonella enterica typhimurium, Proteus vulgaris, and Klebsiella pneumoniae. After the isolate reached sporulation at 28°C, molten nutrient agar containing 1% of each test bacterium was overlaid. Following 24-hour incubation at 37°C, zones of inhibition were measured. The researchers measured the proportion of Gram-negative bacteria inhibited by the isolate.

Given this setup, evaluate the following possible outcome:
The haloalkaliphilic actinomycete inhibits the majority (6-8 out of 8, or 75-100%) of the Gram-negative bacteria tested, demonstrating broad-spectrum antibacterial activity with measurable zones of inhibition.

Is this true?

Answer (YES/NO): NO